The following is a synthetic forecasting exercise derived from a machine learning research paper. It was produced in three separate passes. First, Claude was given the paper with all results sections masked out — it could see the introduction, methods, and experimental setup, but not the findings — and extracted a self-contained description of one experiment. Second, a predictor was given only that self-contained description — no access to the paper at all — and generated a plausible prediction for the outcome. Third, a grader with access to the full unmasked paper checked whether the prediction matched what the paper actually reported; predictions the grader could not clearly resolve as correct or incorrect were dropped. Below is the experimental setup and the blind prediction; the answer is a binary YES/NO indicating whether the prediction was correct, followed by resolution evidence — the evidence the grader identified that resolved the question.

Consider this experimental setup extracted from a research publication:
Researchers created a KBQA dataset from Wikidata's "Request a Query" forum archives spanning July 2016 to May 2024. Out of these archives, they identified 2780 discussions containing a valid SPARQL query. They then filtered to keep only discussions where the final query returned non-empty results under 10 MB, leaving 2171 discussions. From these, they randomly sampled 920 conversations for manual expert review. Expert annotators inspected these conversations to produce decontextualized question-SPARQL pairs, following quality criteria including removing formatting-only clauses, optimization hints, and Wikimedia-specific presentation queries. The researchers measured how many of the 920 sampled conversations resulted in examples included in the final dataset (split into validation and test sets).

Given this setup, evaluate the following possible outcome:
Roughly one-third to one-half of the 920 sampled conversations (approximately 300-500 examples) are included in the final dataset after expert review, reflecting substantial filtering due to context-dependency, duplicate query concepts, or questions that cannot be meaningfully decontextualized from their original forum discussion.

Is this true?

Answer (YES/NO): YES